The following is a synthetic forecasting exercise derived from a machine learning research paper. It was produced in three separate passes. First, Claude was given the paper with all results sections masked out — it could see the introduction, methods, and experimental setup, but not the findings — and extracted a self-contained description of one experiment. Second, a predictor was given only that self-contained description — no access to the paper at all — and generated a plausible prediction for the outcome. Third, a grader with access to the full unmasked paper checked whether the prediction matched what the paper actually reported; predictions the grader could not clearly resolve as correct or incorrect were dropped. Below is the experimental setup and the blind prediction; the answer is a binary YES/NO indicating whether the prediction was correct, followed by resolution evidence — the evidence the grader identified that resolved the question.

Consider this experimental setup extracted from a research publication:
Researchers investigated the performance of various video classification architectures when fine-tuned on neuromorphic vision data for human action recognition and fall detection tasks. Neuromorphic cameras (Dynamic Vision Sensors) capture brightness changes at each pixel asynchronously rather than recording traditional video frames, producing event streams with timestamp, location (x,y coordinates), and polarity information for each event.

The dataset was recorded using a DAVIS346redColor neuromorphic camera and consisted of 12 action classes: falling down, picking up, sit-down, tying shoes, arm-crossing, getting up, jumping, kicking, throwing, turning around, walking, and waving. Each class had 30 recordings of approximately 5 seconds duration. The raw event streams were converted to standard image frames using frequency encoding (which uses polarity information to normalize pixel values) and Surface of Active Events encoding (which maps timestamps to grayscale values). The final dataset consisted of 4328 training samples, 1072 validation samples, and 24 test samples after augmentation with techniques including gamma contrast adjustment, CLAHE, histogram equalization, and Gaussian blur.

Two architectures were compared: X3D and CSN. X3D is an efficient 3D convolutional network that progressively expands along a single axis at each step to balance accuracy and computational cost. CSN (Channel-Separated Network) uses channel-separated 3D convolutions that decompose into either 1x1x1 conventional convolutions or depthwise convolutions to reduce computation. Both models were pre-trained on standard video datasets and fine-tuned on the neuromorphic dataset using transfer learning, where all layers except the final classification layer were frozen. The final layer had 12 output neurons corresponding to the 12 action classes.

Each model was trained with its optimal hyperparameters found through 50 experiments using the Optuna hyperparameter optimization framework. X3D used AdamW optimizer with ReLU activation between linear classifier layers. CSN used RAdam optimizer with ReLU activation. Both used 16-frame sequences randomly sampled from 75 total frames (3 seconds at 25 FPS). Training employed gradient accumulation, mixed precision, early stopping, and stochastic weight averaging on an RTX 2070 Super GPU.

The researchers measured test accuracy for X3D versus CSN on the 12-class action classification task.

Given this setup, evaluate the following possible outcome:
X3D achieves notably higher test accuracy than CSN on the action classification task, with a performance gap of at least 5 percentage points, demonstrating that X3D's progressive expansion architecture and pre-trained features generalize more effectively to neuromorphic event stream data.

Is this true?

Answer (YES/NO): NO